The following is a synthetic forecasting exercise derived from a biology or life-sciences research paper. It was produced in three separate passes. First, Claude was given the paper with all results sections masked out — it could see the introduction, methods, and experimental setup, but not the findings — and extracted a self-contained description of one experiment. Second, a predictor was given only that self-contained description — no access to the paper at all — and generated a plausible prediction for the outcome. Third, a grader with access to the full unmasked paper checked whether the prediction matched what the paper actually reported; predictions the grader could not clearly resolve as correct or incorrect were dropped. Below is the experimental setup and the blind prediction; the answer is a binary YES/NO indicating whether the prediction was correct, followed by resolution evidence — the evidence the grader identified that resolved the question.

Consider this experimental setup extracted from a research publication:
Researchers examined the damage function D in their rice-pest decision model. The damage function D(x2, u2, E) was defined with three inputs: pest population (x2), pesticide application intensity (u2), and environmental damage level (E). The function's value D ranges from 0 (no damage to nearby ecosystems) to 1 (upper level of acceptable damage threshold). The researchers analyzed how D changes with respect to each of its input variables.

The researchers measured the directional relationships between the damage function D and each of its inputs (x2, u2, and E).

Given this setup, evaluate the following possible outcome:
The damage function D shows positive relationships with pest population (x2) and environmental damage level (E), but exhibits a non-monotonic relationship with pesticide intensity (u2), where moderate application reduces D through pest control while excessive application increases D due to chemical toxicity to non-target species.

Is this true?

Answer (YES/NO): NO